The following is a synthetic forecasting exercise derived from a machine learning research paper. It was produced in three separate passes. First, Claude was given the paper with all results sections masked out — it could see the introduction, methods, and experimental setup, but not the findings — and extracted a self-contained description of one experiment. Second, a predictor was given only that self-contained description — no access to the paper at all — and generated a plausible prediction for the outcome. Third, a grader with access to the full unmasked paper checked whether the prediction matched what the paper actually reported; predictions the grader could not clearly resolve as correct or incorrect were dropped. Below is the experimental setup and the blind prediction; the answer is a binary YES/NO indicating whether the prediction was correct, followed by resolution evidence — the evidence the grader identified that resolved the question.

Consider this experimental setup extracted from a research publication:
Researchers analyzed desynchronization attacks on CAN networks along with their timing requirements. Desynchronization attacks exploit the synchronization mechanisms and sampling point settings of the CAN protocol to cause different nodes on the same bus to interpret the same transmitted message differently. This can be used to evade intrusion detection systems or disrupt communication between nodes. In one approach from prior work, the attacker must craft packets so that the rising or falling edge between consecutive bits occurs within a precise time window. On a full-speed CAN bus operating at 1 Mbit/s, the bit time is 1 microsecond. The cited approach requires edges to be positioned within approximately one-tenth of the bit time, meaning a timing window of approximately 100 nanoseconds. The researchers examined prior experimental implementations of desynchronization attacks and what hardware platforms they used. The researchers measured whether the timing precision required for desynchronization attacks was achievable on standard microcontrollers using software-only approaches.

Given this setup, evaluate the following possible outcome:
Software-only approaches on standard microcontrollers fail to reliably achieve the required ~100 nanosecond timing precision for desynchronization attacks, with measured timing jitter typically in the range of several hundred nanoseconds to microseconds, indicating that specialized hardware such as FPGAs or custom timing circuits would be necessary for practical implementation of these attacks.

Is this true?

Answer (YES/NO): NO